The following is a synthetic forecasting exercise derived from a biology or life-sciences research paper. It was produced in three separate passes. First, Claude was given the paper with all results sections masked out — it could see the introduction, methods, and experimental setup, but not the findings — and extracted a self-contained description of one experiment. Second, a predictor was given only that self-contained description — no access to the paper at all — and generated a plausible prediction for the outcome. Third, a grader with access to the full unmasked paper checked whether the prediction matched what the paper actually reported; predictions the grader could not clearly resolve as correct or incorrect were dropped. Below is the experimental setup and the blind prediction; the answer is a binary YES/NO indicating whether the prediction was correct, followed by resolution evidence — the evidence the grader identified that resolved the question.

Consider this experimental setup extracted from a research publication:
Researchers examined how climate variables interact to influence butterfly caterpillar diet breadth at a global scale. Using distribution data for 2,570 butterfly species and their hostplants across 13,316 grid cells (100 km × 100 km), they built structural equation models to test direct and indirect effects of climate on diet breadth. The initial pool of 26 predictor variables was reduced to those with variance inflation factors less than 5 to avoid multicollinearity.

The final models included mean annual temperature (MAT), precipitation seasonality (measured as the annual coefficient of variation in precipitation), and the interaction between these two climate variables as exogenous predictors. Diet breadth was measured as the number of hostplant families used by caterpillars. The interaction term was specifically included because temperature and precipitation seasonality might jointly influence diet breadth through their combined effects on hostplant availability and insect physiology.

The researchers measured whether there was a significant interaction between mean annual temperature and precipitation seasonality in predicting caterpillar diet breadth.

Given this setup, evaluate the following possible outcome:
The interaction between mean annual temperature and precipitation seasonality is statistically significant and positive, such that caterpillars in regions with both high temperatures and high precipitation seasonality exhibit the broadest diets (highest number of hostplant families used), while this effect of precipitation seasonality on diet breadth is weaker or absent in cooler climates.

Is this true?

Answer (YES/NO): YES